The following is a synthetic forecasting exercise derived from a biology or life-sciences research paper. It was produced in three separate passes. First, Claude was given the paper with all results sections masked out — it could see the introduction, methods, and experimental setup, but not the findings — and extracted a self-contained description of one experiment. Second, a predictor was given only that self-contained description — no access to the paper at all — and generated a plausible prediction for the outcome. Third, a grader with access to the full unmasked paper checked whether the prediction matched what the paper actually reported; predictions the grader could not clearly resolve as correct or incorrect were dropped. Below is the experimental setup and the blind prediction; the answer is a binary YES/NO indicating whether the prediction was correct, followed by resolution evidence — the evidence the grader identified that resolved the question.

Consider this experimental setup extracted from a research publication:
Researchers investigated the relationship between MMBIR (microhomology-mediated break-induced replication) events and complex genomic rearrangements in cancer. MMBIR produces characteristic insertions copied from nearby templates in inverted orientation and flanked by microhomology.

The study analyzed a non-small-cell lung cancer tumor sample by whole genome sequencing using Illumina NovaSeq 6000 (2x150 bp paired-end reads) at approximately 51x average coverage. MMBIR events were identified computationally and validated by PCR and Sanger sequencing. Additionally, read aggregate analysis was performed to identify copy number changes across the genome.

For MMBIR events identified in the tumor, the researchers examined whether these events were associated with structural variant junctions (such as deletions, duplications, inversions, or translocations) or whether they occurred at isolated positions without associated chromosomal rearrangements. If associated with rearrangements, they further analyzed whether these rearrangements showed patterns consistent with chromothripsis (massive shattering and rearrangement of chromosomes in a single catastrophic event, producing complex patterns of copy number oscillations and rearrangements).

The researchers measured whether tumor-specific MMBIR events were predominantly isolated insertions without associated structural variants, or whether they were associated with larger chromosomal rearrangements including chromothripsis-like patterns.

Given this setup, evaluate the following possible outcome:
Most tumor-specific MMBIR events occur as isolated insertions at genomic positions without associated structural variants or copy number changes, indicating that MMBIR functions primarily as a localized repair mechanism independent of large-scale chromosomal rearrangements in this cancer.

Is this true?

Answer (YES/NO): NO